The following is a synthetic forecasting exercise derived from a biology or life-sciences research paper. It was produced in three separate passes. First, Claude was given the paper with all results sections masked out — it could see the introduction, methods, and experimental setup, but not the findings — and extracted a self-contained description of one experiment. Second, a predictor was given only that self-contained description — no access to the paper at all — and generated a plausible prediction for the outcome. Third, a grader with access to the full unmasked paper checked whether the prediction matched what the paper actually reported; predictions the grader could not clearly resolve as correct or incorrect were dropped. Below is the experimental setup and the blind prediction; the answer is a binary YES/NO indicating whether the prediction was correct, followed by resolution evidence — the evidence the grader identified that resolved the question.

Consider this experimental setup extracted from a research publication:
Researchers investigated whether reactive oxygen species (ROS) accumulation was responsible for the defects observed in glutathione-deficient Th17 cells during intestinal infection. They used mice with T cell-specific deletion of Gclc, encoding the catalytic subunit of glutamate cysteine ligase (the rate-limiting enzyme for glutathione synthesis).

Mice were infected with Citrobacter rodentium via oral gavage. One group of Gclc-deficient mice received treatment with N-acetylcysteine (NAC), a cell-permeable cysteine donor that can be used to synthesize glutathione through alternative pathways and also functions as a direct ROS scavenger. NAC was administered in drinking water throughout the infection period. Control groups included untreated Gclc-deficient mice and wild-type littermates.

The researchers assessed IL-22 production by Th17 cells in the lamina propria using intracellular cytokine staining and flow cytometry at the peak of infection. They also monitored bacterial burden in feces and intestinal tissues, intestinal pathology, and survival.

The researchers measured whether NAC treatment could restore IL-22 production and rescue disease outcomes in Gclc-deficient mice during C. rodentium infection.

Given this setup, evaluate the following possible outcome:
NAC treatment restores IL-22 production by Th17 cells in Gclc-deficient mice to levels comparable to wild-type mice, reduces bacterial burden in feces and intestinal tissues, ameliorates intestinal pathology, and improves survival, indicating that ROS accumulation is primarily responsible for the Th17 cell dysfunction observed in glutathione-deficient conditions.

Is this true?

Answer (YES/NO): NO